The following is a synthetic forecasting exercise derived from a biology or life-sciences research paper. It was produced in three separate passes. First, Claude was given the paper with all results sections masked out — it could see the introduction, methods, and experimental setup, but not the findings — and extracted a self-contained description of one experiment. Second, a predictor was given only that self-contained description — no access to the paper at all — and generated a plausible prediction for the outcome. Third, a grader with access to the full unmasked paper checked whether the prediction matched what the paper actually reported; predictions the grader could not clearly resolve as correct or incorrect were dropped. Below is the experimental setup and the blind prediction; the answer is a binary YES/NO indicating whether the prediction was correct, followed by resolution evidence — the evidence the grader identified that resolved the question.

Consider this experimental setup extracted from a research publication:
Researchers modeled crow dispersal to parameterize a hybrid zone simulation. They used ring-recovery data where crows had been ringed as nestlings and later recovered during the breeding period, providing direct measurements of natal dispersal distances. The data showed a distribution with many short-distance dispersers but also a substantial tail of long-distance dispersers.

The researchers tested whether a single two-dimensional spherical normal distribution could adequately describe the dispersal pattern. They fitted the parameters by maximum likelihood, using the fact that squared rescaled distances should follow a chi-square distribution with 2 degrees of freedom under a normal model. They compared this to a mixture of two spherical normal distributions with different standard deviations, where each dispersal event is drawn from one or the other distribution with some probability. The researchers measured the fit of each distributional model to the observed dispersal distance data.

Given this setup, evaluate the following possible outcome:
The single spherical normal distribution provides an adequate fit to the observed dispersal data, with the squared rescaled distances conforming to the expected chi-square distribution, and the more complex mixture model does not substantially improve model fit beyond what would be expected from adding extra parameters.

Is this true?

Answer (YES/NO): NO